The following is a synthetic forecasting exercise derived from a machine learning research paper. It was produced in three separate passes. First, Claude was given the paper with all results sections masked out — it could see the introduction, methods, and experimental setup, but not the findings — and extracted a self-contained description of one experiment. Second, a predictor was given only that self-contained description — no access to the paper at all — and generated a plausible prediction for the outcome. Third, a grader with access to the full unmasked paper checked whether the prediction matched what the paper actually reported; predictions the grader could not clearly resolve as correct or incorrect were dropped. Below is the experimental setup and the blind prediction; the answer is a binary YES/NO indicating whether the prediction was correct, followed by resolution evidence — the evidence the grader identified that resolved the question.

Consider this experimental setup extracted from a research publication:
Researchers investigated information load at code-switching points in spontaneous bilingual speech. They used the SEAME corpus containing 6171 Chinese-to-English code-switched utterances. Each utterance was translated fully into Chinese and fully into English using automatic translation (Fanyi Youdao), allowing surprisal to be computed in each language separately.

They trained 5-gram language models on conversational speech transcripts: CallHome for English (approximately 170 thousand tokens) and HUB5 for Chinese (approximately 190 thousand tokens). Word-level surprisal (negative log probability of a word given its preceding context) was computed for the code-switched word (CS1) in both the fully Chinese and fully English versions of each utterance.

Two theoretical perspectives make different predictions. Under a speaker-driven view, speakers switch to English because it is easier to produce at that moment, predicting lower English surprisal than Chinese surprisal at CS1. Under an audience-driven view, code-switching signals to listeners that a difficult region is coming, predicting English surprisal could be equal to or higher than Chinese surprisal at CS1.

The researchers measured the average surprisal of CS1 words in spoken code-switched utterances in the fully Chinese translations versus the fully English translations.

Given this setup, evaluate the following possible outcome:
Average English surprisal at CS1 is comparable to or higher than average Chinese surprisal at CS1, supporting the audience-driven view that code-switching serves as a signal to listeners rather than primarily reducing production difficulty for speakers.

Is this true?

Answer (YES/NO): YES